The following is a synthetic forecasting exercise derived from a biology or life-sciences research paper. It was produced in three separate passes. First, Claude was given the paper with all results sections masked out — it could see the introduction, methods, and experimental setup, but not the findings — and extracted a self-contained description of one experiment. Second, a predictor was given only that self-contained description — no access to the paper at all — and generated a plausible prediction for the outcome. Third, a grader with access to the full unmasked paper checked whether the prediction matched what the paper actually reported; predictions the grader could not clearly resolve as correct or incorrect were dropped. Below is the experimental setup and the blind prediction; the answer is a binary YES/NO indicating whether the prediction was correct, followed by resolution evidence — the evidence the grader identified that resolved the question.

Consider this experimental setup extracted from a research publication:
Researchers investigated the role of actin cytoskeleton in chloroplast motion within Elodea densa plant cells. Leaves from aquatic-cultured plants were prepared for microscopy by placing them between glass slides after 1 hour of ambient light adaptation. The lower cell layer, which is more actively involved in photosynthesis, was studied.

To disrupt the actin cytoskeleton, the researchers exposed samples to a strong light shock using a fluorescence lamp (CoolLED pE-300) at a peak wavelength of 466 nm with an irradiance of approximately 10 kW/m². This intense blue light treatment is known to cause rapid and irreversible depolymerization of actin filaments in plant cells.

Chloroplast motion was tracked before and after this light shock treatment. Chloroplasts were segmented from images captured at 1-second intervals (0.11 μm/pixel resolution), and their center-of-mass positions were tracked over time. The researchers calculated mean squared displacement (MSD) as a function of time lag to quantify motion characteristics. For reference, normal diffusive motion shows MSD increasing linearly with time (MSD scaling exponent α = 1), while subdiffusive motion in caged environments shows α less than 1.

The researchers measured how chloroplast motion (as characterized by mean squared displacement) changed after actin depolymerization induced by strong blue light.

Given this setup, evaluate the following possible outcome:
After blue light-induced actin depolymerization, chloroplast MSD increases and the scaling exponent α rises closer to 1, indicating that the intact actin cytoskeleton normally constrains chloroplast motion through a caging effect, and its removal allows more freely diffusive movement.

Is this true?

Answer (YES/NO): NO